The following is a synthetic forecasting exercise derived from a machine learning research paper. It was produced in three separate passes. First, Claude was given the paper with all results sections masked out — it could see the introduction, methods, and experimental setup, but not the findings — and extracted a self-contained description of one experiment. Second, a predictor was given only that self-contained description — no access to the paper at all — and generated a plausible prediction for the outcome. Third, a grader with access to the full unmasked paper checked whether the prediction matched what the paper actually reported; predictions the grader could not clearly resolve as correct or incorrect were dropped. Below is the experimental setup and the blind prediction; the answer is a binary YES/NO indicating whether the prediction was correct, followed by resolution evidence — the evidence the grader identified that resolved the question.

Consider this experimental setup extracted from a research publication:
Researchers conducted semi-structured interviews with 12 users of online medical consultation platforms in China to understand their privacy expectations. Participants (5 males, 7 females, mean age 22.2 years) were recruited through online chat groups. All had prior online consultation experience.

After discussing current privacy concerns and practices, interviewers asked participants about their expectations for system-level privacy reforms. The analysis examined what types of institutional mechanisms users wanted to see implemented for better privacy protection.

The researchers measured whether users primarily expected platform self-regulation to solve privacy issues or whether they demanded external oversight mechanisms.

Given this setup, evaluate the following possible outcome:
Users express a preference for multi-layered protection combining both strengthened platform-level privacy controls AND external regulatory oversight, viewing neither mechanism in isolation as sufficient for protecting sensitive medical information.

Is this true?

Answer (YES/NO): NO